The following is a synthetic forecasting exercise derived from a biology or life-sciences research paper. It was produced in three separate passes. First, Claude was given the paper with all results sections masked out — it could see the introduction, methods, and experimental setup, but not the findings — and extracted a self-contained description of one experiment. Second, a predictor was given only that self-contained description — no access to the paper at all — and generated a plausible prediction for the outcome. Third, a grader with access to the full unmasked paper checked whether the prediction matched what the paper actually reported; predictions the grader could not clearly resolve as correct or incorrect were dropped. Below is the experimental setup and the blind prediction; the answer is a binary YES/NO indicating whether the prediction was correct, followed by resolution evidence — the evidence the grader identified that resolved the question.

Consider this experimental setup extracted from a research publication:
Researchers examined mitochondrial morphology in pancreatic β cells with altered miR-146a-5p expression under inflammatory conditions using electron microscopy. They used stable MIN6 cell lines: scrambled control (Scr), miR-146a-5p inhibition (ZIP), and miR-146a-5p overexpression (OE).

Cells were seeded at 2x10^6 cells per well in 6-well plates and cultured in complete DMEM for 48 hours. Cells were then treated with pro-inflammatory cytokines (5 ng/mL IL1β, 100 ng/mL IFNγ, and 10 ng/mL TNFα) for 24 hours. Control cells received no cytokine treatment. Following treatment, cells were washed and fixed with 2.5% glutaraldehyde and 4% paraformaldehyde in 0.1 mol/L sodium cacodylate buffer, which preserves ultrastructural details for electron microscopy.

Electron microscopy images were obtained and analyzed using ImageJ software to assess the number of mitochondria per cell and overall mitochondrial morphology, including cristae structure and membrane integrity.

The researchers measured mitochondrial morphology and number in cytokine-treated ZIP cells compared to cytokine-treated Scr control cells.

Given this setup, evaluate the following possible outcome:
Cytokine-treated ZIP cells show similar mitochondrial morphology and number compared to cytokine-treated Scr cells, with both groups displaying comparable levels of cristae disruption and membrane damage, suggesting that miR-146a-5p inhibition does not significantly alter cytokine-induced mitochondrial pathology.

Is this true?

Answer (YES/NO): NO